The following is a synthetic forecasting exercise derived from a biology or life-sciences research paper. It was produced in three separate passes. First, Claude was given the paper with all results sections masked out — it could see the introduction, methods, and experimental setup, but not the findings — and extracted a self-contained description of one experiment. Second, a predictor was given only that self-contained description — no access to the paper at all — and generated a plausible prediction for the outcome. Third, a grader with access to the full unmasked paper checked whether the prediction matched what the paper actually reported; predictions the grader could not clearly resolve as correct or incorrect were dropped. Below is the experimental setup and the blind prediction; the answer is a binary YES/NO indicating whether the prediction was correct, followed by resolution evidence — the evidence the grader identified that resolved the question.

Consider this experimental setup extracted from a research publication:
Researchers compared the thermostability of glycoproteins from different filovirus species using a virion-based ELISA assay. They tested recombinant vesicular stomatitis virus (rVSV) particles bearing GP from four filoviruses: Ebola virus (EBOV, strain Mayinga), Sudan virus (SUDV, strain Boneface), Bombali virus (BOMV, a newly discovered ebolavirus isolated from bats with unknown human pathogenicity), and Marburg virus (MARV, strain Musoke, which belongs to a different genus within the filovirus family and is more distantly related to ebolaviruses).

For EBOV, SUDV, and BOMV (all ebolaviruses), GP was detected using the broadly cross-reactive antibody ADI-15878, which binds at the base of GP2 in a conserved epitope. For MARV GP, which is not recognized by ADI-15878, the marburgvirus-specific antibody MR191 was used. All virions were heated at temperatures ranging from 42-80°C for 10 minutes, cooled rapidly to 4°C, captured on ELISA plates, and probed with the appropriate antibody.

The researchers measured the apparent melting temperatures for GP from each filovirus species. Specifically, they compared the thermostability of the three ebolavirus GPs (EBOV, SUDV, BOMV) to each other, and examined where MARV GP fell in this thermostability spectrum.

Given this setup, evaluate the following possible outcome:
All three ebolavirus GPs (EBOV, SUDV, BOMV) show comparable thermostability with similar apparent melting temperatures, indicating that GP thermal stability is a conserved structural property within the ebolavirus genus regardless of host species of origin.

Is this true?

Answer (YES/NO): NO